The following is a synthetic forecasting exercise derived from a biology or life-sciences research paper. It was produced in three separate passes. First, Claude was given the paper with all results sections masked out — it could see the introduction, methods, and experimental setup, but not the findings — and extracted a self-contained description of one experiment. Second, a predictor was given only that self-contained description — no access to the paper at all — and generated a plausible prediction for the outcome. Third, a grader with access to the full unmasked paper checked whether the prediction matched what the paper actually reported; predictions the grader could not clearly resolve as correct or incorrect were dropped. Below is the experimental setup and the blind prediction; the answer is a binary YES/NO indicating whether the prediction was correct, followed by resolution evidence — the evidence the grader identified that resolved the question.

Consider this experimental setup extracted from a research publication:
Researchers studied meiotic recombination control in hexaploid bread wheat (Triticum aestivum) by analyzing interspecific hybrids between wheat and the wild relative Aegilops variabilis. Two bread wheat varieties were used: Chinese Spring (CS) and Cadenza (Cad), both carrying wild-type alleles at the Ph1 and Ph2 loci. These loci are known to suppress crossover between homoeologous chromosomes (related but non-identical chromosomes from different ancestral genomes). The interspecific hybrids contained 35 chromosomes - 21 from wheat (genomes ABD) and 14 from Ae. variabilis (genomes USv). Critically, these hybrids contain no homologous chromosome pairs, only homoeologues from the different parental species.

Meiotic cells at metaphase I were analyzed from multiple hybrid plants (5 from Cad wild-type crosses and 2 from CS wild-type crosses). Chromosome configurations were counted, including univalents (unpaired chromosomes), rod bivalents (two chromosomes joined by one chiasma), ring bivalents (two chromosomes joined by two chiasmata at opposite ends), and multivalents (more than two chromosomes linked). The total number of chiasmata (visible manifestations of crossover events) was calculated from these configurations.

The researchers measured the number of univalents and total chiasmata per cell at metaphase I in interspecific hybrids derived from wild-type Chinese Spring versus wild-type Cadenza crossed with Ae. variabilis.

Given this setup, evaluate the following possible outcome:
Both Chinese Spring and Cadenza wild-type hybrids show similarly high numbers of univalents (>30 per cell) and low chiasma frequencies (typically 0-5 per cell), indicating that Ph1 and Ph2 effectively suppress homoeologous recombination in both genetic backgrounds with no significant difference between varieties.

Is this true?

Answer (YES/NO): YES